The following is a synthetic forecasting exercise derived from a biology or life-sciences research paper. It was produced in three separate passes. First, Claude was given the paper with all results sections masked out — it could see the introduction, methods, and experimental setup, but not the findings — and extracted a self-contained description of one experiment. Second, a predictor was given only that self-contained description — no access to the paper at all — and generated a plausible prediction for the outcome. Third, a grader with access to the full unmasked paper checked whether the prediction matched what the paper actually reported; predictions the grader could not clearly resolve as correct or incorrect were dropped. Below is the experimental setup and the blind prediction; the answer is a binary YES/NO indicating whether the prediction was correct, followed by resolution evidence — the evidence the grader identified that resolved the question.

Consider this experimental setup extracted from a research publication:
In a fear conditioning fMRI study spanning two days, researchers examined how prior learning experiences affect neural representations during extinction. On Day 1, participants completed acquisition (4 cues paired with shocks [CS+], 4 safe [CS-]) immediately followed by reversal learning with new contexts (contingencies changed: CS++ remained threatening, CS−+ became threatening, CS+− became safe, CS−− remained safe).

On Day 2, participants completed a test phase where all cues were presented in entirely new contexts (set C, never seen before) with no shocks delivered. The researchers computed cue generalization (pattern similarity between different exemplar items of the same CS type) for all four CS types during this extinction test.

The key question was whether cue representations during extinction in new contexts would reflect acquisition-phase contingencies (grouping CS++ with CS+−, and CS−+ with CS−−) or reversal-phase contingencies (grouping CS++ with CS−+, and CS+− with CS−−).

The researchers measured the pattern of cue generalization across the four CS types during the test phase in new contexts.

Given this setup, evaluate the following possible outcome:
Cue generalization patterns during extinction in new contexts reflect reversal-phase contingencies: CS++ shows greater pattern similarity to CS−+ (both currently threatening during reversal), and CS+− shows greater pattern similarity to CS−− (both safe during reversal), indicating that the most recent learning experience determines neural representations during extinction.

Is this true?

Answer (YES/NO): NO